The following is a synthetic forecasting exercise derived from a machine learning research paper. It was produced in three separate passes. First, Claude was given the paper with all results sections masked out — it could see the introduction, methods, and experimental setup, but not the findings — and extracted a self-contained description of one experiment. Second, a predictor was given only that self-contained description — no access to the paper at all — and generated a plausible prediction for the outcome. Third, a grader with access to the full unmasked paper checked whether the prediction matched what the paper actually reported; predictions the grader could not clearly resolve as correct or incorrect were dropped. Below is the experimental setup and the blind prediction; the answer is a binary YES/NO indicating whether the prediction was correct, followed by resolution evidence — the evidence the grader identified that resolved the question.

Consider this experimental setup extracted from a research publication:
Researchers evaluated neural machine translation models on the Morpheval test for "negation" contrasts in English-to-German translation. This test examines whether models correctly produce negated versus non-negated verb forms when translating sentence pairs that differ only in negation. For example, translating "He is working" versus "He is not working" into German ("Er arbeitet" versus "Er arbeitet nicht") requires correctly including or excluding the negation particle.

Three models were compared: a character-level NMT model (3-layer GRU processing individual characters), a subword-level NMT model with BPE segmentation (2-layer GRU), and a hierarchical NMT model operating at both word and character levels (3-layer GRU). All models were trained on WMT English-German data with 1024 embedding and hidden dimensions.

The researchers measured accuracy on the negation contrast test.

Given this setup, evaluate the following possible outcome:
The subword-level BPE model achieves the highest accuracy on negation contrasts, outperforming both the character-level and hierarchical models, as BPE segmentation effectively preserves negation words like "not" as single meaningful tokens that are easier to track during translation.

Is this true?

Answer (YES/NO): NO